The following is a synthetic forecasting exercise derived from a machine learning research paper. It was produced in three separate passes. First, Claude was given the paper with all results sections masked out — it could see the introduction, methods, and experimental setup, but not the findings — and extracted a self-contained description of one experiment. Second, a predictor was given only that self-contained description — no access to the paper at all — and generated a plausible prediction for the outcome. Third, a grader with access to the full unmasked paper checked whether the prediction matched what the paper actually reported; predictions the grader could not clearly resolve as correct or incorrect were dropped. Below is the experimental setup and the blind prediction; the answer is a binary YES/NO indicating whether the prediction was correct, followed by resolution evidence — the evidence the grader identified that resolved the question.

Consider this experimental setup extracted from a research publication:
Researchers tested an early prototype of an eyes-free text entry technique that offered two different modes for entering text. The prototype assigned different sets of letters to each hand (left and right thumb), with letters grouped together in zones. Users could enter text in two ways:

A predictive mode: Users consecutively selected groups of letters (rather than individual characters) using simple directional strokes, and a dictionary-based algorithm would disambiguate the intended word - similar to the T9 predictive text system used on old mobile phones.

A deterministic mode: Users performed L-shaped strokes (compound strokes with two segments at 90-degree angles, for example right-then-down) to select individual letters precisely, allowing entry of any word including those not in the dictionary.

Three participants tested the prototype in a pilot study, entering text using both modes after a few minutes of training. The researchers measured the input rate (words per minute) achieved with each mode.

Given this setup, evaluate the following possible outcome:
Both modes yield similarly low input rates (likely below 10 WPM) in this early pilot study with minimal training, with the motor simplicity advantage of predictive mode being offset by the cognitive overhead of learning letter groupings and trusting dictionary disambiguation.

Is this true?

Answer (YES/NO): NO